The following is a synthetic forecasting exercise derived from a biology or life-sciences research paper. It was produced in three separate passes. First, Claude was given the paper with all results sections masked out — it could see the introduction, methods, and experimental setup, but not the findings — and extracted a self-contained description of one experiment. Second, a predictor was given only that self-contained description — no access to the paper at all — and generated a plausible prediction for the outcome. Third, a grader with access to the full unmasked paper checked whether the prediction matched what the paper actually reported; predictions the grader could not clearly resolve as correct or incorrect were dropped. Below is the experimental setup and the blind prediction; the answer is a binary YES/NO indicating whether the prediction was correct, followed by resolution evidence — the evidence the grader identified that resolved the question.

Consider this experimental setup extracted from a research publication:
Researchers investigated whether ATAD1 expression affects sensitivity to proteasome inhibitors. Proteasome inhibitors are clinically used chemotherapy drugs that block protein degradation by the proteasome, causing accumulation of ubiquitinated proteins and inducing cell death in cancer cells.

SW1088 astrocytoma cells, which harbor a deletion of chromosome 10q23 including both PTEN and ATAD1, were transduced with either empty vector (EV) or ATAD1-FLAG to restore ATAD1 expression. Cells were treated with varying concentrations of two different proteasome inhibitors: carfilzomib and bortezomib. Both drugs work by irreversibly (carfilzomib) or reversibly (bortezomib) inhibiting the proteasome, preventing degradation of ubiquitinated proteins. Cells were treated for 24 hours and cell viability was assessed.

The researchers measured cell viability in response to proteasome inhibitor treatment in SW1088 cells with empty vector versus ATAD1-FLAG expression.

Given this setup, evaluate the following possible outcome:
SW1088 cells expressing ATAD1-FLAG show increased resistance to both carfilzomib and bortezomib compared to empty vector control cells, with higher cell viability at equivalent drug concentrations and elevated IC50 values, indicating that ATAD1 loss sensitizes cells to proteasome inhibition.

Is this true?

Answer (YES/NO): YES